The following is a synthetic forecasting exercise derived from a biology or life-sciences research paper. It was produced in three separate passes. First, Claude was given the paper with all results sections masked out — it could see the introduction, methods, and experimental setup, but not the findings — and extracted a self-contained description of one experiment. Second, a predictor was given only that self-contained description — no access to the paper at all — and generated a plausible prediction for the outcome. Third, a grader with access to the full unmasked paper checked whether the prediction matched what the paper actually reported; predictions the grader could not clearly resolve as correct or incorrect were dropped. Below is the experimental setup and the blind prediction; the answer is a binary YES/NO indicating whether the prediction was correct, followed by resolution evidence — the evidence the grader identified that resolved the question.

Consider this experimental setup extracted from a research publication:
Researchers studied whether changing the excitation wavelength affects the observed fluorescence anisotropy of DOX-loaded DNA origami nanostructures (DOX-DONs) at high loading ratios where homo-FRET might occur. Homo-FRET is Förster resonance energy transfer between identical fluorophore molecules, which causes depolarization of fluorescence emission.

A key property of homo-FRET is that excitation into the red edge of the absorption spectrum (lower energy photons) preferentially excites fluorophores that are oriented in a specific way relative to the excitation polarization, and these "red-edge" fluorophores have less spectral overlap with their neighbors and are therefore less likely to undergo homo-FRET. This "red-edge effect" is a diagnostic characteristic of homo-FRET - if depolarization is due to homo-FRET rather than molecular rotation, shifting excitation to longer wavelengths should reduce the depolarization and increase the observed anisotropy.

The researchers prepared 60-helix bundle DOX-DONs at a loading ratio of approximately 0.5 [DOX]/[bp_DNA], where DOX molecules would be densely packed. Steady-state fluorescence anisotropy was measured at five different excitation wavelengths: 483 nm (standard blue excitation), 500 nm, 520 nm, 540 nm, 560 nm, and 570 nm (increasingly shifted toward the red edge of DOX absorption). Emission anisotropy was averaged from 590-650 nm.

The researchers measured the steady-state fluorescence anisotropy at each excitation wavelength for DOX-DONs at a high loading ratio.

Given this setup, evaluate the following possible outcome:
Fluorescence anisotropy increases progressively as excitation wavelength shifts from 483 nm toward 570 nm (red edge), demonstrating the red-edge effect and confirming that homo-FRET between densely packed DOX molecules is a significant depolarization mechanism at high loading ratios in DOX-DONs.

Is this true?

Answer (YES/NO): YES